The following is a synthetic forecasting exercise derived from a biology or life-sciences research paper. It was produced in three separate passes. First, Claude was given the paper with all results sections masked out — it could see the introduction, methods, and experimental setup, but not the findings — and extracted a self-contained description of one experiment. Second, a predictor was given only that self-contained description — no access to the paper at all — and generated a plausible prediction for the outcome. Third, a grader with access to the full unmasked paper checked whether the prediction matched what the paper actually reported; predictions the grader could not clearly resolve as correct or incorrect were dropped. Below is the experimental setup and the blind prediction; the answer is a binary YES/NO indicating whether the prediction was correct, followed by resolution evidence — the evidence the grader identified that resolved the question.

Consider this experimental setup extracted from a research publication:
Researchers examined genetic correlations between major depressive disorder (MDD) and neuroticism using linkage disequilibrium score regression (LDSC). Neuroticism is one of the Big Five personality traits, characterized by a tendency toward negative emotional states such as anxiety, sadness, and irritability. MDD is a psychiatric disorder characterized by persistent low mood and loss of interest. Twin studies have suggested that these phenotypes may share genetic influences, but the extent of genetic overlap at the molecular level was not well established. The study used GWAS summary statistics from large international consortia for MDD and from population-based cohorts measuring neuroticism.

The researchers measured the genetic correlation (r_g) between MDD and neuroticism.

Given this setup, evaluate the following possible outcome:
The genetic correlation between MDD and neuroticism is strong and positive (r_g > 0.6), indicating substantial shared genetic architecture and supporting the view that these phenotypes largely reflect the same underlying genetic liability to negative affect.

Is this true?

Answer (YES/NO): YES